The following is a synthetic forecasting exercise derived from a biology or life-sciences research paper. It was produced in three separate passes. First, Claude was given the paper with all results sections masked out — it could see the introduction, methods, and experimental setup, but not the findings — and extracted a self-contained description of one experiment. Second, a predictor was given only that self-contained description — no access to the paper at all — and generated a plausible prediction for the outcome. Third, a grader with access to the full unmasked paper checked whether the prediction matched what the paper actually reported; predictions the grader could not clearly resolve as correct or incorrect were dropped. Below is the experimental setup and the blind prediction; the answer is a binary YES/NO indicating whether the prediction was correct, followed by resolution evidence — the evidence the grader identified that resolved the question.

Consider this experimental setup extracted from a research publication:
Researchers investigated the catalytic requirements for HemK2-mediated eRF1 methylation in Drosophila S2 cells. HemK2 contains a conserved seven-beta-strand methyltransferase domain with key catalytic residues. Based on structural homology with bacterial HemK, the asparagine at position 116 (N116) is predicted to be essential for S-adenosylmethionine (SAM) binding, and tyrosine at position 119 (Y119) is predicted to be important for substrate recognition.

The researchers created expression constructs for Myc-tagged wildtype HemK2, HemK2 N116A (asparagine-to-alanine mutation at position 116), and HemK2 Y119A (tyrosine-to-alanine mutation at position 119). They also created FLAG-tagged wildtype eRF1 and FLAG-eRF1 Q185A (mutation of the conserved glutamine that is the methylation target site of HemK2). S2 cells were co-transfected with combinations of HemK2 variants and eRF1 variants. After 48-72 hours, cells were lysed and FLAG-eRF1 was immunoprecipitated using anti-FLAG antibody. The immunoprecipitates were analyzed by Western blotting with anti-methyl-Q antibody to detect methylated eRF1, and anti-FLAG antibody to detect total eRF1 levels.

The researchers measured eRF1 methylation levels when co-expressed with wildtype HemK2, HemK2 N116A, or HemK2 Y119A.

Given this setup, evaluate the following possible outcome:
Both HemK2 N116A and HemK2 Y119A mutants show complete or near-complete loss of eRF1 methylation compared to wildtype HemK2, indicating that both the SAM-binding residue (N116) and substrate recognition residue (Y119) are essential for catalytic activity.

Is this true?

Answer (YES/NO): NO